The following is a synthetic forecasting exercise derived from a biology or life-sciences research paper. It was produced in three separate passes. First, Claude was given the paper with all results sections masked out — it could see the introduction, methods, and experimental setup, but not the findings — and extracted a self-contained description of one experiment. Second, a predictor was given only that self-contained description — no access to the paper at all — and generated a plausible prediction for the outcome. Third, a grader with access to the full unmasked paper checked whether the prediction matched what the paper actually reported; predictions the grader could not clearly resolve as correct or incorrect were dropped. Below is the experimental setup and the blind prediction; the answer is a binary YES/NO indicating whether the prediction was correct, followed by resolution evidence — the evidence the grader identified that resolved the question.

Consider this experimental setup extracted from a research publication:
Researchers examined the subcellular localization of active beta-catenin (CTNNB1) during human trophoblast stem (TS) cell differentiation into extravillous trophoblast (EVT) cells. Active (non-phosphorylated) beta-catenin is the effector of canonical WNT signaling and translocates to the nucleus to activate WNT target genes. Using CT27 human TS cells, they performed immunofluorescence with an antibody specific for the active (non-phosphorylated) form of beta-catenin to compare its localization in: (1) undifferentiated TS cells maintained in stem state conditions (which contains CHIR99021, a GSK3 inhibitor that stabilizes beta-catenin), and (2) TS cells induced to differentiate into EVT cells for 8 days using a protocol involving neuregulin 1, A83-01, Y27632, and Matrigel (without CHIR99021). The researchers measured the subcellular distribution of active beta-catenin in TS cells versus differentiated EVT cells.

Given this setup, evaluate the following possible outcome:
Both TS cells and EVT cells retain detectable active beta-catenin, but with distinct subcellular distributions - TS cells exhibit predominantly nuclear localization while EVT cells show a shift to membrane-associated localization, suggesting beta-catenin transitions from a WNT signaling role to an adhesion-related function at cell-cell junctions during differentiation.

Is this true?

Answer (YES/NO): NO